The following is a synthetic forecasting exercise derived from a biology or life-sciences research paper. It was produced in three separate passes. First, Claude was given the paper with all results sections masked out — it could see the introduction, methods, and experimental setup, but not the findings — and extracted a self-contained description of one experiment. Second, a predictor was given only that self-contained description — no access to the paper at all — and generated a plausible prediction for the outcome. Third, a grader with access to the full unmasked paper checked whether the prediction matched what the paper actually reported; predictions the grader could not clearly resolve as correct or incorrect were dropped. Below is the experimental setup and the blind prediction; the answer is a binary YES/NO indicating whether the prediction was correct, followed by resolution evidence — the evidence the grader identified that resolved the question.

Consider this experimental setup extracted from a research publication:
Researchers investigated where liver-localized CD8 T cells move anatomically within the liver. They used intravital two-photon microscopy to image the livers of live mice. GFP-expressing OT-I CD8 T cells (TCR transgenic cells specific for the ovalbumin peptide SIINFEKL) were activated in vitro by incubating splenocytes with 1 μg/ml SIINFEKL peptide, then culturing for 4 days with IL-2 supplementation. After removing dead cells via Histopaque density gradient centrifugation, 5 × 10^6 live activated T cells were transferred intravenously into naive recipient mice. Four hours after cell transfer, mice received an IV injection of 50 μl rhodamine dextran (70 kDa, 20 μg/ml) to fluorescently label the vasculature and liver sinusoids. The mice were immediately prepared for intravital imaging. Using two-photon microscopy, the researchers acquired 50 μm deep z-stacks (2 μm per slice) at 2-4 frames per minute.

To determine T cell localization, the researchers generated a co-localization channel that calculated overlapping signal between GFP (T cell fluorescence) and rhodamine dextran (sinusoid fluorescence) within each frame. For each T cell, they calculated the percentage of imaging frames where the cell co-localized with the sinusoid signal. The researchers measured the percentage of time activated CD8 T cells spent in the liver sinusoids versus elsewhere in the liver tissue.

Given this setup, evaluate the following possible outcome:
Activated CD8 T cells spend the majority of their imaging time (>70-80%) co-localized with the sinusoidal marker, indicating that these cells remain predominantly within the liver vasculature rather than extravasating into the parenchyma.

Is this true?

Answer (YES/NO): YES